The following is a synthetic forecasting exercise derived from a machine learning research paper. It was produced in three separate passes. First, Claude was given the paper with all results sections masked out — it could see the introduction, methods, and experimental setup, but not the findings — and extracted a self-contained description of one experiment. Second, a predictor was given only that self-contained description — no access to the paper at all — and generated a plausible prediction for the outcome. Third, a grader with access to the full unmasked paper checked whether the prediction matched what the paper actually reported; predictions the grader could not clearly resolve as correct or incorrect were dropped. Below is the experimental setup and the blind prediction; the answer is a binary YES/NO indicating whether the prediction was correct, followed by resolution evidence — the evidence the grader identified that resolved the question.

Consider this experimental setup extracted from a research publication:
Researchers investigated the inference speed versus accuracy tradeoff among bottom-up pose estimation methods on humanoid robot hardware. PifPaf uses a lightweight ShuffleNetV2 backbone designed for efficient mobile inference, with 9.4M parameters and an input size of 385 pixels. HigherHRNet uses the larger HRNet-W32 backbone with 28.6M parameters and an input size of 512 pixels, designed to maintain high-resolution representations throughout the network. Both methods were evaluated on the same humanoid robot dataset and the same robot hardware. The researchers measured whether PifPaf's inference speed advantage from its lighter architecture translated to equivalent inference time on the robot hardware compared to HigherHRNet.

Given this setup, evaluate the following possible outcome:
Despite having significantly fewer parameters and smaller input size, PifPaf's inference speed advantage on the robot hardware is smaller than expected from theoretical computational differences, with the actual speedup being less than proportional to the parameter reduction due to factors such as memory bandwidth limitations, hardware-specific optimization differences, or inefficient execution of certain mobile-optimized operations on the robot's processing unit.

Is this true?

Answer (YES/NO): YES